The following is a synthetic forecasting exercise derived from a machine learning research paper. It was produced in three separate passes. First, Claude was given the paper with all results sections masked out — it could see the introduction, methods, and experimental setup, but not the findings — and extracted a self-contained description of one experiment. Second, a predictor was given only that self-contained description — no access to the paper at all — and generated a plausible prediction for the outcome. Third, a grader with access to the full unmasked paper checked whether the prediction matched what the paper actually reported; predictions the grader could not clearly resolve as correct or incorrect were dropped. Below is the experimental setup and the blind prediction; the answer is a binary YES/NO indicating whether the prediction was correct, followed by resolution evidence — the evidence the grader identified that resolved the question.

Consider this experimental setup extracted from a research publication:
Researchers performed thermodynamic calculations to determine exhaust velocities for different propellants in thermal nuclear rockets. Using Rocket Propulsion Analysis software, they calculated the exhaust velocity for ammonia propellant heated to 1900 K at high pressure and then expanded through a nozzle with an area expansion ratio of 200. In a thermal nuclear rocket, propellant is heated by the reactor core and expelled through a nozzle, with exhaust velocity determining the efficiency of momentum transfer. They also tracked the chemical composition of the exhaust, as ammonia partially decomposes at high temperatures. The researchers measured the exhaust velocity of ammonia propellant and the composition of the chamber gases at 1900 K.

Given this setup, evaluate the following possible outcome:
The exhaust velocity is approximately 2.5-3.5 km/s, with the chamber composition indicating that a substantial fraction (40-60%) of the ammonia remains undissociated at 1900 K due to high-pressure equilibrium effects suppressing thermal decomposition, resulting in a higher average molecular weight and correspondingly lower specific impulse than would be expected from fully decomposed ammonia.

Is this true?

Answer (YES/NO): NO